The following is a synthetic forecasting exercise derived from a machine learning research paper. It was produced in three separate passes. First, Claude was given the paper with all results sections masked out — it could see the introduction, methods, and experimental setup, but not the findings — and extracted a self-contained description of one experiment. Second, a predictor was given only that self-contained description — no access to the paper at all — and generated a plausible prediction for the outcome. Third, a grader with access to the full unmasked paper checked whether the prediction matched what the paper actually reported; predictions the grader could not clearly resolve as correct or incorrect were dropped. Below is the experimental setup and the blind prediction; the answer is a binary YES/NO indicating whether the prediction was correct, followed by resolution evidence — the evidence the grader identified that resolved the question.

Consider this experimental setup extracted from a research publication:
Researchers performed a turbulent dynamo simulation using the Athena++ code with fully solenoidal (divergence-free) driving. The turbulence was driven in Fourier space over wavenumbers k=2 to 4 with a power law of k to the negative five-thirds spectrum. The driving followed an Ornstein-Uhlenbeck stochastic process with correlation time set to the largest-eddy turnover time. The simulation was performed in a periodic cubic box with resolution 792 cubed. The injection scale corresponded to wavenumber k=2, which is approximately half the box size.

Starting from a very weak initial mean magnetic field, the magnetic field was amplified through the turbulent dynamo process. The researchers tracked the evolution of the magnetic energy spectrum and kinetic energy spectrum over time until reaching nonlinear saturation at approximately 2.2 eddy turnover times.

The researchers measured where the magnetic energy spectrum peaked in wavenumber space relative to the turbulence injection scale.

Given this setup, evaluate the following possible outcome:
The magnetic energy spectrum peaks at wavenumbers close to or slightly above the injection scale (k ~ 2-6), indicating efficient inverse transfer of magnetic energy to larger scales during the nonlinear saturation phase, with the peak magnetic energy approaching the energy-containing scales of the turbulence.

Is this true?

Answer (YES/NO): YES